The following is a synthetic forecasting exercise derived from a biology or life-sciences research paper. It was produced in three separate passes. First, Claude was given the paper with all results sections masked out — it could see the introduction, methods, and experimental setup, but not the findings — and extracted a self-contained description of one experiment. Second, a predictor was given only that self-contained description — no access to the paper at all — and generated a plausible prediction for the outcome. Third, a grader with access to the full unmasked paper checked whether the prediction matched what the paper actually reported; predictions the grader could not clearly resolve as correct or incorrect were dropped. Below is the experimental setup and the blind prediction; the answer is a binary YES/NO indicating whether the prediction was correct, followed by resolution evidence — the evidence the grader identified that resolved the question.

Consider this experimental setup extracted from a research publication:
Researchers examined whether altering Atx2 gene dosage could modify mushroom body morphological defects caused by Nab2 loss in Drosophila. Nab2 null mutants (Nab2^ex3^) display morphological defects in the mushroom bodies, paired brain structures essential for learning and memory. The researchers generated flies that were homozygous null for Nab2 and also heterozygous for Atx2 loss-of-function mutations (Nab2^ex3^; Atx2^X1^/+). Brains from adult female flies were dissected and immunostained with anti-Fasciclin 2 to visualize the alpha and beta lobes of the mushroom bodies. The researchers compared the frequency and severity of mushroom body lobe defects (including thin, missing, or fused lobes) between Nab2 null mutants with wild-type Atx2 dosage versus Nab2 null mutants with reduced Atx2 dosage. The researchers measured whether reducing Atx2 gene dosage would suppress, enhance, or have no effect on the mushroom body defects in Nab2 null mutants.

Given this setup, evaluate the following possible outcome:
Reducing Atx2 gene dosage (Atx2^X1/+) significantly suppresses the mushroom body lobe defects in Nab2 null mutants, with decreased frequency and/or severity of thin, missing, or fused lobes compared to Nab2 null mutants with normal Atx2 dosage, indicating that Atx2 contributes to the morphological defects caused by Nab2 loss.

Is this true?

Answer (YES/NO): NO